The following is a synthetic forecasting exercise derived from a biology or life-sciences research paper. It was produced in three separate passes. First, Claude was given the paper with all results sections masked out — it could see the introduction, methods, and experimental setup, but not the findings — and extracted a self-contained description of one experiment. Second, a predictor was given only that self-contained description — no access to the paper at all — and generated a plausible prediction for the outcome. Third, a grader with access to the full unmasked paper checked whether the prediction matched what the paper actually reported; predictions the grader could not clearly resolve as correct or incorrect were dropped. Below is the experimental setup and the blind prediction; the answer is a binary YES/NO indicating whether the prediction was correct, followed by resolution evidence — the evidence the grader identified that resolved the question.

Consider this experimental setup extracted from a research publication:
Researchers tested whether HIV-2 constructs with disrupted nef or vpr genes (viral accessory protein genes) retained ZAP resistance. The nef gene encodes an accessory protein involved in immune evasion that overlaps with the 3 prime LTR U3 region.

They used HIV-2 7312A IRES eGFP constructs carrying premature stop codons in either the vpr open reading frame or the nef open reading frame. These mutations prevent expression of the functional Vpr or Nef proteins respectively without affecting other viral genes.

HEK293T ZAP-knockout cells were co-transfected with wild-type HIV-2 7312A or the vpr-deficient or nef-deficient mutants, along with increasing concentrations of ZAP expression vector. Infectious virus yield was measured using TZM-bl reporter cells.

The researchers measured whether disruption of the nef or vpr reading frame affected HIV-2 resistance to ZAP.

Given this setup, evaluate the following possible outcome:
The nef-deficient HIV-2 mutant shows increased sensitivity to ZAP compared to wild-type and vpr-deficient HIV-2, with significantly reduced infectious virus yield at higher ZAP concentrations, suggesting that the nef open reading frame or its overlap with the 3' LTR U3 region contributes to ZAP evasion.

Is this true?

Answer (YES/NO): NO